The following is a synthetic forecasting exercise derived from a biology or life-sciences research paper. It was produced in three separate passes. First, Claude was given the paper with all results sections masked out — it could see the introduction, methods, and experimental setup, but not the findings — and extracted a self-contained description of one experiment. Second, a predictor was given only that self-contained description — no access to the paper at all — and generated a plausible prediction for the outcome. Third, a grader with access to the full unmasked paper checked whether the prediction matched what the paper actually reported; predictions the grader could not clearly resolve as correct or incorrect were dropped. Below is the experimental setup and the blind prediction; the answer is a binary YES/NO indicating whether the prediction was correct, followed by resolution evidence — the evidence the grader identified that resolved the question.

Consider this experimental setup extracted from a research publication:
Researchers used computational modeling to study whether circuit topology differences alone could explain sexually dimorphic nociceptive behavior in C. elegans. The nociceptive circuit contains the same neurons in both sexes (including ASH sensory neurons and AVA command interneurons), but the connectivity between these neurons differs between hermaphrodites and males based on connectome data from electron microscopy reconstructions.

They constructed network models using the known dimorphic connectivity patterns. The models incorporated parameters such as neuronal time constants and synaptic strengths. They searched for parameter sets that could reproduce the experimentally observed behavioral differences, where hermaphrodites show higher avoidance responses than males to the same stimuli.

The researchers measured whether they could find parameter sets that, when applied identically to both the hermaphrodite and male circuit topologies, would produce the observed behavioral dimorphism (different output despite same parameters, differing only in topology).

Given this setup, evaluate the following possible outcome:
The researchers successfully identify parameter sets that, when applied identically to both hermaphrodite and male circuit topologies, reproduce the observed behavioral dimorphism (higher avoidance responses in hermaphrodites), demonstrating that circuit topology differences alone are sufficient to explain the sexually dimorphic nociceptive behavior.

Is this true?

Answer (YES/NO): YES